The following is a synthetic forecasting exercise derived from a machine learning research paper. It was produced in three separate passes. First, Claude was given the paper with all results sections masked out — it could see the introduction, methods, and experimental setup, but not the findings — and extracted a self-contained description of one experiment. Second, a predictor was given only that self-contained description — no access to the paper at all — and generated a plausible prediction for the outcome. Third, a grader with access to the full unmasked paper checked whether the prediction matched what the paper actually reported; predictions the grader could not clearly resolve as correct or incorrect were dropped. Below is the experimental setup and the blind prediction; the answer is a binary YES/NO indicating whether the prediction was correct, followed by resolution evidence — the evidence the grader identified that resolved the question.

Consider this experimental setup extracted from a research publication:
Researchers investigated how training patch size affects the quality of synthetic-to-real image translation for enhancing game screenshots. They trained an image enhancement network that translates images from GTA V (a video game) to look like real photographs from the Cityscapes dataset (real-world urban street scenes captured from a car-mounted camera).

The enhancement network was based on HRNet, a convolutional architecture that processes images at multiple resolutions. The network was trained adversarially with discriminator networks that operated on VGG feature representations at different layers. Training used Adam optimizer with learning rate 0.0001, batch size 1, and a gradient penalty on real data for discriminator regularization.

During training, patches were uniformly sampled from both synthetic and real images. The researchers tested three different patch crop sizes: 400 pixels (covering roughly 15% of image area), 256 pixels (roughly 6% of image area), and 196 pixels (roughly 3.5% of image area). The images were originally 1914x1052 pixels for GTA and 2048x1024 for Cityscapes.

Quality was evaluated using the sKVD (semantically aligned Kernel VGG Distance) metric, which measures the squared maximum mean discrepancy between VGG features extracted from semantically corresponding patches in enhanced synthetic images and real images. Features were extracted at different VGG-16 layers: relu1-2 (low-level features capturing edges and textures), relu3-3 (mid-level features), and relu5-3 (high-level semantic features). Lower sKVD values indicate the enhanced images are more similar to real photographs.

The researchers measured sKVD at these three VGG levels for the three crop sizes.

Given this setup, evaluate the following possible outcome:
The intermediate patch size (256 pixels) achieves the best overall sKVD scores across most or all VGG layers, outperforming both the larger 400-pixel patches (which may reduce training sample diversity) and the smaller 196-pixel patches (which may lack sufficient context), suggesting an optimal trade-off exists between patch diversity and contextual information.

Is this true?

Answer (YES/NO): NO